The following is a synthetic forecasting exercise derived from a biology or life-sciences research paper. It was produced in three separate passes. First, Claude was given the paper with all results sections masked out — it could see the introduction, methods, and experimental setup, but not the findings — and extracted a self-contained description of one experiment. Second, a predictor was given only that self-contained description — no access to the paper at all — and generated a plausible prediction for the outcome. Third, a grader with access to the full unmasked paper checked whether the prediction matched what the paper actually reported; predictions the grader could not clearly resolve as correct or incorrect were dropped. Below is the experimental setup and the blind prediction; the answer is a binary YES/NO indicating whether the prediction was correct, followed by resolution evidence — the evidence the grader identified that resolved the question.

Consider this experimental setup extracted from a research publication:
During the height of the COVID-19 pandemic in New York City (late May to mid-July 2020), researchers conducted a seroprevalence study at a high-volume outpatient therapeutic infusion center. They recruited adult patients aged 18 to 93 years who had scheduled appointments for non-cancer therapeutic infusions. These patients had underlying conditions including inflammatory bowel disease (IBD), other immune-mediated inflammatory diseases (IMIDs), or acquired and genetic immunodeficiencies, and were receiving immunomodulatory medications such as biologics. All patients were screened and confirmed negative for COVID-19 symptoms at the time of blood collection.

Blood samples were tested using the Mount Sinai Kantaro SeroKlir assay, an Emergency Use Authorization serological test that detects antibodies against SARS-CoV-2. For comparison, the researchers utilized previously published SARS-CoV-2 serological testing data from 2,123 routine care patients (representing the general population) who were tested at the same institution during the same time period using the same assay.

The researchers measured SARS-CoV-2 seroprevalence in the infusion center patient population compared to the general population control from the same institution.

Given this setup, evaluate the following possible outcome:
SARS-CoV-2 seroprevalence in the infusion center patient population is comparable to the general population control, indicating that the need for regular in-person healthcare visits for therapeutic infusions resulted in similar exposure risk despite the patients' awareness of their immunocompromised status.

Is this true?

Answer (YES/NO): NO